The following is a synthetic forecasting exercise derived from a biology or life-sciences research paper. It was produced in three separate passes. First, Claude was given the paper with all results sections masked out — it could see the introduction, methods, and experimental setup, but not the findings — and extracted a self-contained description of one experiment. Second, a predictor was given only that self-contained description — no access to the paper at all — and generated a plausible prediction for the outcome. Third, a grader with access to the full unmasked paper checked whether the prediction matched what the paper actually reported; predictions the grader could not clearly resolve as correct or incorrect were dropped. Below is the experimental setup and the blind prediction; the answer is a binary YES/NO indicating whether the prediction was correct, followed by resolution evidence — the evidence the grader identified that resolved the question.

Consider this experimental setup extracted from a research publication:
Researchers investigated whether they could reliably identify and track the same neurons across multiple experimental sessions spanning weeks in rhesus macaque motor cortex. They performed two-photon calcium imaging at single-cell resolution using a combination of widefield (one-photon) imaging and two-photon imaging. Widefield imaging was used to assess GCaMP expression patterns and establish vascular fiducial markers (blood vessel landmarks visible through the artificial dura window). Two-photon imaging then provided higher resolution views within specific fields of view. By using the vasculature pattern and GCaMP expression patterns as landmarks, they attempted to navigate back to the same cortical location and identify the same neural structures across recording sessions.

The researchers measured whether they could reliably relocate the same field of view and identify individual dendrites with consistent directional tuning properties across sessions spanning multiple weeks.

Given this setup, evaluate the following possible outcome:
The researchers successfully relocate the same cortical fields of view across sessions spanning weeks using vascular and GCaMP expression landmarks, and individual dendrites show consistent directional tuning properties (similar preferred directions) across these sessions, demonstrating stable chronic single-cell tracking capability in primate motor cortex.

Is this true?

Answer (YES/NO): YES